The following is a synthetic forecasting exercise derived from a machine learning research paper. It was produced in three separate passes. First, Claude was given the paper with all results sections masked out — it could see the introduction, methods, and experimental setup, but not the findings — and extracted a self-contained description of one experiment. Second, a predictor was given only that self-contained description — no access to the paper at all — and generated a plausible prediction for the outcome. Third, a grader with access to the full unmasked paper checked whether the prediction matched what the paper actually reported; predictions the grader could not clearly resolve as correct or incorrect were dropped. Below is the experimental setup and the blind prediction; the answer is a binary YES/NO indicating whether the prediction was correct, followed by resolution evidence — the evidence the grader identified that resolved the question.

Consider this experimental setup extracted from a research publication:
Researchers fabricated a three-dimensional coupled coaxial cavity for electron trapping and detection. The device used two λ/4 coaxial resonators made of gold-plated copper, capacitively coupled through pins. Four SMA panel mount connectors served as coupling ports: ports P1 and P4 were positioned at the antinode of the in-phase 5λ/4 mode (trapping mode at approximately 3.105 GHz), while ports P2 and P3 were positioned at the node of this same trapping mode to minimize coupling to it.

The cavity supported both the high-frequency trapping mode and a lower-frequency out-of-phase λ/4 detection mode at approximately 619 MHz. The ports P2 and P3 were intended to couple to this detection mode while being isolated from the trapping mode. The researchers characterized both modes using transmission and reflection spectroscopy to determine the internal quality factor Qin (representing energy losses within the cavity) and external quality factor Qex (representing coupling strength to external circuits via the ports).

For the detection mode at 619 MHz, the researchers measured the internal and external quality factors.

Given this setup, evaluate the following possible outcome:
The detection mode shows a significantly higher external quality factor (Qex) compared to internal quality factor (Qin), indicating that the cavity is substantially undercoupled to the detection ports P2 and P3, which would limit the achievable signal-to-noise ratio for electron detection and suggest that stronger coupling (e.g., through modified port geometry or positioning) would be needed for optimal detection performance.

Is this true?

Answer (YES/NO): YES